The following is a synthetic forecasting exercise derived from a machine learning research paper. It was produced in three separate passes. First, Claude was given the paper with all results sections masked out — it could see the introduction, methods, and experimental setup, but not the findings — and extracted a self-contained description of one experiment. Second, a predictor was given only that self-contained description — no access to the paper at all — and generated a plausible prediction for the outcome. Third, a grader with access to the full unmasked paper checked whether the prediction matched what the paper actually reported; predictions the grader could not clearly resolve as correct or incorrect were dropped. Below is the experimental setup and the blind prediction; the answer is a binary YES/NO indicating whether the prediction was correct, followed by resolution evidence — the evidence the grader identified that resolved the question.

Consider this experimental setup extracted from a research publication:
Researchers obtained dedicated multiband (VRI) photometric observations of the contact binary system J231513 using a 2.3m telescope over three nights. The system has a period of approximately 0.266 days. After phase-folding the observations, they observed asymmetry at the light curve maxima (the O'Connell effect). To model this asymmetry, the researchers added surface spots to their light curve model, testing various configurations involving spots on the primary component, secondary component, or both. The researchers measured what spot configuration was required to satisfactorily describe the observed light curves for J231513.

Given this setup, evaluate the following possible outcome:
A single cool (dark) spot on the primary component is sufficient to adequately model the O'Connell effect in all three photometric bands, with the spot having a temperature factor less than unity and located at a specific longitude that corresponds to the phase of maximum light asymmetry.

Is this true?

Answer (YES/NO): YES